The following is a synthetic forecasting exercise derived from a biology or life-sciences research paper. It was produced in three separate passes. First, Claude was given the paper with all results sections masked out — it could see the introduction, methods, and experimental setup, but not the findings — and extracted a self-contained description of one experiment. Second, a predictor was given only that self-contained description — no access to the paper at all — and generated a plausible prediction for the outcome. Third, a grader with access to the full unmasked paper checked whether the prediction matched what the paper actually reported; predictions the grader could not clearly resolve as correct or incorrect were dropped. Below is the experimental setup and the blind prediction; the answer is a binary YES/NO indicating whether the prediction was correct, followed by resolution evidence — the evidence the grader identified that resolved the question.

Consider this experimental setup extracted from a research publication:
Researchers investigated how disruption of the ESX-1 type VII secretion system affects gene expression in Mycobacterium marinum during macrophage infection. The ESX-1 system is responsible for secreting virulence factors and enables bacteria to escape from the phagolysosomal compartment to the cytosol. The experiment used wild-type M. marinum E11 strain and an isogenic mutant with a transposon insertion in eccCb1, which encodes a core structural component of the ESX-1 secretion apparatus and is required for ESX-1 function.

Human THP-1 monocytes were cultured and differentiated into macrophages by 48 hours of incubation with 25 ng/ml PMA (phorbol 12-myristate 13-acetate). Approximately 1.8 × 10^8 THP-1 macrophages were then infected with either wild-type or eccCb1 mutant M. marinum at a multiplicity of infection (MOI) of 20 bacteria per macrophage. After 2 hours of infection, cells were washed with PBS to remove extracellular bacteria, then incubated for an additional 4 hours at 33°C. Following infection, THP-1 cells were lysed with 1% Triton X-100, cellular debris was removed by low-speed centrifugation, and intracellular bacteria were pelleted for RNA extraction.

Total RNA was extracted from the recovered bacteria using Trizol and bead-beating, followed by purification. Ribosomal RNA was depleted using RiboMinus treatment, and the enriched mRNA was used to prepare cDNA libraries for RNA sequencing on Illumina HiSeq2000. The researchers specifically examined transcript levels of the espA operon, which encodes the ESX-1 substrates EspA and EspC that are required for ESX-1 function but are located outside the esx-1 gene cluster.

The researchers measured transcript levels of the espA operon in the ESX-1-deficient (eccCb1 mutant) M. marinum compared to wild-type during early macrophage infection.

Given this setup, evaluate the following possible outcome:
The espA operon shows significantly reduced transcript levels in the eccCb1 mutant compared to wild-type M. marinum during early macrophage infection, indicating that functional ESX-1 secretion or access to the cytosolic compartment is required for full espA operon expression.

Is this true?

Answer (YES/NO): NO